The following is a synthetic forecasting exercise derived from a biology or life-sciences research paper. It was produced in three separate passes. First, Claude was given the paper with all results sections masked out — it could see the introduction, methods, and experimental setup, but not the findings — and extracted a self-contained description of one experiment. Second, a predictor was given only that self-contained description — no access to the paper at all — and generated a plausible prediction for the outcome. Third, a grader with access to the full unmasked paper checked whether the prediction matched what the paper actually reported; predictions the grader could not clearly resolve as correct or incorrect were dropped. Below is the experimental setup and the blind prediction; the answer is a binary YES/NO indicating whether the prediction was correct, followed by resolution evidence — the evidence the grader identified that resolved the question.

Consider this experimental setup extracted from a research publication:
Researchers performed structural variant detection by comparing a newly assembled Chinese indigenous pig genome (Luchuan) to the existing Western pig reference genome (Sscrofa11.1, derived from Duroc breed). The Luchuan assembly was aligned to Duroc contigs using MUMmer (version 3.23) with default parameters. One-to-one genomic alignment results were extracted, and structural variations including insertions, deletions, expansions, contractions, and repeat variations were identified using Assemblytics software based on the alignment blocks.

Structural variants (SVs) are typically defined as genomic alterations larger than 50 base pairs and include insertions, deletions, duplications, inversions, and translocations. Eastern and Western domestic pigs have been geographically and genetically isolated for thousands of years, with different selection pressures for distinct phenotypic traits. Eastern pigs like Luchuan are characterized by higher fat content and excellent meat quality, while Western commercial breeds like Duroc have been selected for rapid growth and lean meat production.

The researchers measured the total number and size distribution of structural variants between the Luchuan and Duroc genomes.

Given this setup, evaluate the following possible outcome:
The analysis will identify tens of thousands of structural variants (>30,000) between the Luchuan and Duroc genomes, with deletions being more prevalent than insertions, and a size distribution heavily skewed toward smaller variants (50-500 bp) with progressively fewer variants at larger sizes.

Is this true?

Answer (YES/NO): NO